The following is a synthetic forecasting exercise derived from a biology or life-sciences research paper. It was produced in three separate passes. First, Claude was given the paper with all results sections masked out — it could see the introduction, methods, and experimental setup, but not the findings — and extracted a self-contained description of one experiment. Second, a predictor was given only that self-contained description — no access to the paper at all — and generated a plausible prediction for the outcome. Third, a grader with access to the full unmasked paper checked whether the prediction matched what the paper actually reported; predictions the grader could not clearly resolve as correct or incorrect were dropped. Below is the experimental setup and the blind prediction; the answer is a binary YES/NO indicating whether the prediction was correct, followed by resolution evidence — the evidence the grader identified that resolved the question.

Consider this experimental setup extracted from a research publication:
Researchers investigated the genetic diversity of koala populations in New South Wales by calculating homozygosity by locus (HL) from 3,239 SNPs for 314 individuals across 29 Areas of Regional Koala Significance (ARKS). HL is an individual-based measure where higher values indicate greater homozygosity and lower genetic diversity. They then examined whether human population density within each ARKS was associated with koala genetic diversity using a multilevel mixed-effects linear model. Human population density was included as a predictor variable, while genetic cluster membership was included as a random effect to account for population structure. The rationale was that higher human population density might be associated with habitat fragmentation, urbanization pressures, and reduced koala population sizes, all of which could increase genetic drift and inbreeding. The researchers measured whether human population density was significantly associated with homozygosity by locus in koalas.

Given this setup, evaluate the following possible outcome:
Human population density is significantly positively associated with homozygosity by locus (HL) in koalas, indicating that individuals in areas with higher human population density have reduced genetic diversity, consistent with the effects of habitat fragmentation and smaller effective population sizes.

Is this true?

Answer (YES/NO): NO